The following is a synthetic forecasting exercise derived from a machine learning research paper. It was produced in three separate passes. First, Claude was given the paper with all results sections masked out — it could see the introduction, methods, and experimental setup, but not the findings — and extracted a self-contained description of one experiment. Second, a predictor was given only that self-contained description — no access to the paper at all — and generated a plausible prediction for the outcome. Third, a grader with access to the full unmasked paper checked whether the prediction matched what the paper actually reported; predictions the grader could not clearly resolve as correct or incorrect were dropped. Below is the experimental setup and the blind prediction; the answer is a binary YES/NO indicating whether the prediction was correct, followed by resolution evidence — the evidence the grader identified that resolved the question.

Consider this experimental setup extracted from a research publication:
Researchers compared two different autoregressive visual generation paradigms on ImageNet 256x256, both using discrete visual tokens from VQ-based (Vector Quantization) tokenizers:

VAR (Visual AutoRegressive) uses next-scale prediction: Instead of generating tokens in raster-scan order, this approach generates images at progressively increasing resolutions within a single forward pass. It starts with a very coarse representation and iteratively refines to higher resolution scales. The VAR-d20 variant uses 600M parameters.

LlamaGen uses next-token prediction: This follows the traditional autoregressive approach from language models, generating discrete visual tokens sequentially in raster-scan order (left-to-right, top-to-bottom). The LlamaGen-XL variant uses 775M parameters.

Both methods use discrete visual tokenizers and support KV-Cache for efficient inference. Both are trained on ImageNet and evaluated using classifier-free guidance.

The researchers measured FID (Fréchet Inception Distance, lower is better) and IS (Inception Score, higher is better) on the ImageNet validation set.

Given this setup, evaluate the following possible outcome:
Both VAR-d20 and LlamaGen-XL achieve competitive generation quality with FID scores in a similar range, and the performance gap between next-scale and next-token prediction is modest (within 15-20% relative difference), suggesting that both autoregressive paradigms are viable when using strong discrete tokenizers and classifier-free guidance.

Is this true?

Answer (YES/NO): NO